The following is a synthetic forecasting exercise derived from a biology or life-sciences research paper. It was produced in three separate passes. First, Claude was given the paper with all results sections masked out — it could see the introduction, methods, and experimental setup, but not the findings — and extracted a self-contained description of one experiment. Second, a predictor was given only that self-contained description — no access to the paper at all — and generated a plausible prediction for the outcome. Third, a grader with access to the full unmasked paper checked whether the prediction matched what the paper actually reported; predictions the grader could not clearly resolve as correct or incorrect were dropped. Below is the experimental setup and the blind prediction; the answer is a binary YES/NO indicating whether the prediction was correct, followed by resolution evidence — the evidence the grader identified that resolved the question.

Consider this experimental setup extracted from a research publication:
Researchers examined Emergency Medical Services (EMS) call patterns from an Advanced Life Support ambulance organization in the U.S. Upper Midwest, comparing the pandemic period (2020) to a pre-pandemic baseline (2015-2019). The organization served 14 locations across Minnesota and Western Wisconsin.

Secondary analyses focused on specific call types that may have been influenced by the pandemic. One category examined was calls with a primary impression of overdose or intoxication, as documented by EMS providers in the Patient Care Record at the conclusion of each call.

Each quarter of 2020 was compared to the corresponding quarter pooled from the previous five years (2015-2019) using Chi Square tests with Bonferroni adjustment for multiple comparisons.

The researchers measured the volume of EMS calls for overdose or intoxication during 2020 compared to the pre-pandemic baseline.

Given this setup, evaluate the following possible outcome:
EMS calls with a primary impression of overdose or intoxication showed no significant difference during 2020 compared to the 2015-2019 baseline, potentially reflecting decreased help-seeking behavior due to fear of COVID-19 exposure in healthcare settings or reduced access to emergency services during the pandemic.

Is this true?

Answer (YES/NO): NO